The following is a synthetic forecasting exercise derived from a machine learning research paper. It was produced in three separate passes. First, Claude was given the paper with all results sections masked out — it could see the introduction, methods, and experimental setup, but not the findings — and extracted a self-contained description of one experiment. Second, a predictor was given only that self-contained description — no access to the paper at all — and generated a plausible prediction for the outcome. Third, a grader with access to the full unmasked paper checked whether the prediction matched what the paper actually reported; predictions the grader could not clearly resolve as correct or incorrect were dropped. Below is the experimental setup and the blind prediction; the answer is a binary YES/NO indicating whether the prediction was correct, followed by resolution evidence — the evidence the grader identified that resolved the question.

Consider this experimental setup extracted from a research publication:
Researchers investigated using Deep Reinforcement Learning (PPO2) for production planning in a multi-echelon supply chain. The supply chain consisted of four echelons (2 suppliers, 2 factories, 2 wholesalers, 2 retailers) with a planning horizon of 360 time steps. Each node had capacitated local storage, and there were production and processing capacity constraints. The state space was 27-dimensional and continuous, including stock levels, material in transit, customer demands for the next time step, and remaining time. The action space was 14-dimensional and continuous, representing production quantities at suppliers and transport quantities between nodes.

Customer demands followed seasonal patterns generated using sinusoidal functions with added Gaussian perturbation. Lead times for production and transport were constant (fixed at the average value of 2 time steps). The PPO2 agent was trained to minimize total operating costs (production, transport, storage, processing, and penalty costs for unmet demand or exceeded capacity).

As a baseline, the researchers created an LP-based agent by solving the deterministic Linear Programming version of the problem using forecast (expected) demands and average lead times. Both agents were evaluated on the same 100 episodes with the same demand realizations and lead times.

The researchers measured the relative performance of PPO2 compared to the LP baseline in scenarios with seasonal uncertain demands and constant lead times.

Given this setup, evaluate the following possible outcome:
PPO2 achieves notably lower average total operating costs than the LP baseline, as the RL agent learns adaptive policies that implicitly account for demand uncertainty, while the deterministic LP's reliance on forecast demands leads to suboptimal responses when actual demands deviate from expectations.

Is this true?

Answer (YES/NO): NO